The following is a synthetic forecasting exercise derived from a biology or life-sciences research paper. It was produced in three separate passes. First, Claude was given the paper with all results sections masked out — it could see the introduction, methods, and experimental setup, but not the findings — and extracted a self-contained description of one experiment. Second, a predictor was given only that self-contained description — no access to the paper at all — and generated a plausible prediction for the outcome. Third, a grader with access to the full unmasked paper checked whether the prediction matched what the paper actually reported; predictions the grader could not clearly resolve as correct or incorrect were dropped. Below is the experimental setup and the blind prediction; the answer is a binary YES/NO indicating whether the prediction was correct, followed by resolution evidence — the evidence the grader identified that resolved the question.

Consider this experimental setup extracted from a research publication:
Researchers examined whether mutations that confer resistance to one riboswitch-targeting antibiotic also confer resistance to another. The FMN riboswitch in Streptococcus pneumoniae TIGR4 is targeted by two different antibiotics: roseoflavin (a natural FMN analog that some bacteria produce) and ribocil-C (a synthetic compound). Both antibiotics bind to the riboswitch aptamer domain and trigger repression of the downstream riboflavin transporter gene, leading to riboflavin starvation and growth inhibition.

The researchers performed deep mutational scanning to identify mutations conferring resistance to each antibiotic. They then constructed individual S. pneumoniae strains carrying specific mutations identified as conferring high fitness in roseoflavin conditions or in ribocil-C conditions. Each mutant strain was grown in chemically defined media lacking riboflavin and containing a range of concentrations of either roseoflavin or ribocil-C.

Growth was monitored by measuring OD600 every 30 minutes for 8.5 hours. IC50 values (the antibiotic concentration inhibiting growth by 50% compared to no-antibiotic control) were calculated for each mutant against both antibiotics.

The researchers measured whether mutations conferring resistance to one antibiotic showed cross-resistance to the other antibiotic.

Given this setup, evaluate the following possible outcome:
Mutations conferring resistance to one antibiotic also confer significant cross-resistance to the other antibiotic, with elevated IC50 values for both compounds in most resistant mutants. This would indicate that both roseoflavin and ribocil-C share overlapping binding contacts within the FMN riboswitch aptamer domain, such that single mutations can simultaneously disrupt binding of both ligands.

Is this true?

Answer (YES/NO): NO